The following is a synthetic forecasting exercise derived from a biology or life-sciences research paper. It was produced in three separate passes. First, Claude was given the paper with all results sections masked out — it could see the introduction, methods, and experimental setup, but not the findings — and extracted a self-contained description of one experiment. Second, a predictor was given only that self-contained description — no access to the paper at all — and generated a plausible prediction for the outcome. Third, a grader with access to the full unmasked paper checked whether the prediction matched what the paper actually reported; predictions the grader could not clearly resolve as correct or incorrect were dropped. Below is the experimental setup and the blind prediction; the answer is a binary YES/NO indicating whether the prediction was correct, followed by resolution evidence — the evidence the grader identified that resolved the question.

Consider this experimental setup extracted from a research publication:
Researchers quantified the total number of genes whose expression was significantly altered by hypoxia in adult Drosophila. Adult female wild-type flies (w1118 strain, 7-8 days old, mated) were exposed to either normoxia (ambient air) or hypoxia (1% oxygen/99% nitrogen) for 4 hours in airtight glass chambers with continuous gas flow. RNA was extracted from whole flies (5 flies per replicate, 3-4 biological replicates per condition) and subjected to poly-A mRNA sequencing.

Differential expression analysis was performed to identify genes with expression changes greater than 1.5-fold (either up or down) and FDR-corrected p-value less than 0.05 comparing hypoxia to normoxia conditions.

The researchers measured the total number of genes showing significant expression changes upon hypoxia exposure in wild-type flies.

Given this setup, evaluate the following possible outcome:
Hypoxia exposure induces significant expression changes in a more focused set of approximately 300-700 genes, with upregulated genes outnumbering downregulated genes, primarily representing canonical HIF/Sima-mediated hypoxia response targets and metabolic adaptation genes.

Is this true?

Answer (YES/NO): NO